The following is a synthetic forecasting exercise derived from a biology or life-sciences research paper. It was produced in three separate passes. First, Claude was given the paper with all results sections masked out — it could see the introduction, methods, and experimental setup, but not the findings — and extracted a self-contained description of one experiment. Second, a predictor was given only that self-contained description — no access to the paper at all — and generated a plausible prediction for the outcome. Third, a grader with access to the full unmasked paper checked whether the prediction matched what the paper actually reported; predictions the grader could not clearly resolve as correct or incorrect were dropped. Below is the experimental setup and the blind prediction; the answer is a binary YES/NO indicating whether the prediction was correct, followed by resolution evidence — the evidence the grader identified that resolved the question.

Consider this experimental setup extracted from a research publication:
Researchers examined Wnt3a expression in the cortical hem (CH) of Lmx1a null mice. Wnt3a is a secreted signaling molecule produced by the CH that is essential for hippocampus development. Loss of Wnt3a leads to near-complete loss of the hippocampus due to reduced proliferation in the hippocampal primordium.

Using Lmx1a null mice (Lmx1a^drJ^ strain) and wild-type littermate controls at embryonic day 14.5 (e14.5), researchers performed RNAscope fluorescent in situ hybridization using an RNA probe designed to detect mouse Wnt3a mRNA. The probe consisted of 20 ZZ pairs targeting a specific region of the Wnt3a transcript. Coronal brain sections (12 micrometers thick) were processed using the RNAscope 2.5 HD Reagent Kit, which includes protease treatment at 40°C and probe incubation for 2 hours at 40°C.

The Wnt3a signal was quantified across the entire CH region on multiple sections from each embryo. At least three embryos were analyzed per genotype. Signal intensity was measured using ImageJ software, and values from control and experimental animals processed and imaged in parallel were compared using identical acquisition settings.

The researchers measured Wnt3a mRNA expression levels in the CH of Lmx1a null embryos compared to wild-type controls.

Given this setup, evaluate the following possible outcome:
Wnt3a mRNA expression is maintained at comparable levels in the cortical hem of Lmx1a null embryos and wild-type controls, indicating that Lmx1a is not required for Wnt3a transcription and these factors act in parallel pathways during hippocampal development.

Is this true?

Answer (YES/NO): NO